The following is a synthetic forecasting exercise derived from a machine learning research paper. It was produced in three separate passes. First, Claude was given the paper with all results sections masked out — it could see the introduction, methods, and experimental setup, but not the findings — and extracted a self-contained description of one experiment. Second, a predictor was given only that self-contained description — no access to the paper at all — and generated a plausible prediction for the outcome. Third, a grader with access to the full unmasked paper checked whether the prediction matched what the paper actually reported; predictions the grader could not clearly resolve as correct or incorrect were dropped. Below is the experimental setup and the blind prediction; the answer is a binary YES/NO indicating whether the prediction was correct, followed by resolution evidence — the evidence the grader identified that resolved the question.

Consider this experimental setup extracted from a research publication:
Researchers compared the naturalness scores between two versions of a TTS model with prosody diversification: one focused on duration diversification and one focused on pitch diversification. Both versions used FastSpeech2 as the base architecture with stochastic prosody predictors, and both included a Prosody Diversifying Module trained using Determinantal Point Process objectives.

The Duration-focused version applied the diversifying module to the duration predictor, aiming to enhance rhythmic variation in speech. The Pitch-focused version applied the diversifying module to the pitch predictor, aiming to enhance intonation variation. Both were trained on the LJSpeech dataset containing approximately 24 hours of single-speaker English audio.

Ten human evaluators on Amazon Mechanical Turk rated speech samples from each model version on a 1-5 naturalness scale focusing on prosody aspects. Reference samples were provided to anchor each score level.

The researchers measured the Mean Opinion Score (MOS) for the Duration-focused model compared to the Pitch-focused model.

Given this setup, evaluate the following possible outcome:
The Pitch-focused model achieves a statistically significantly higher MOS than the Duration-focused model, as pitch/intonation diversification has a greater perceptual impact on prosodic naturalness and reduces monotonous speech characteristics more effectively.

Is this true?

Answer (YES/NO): NO